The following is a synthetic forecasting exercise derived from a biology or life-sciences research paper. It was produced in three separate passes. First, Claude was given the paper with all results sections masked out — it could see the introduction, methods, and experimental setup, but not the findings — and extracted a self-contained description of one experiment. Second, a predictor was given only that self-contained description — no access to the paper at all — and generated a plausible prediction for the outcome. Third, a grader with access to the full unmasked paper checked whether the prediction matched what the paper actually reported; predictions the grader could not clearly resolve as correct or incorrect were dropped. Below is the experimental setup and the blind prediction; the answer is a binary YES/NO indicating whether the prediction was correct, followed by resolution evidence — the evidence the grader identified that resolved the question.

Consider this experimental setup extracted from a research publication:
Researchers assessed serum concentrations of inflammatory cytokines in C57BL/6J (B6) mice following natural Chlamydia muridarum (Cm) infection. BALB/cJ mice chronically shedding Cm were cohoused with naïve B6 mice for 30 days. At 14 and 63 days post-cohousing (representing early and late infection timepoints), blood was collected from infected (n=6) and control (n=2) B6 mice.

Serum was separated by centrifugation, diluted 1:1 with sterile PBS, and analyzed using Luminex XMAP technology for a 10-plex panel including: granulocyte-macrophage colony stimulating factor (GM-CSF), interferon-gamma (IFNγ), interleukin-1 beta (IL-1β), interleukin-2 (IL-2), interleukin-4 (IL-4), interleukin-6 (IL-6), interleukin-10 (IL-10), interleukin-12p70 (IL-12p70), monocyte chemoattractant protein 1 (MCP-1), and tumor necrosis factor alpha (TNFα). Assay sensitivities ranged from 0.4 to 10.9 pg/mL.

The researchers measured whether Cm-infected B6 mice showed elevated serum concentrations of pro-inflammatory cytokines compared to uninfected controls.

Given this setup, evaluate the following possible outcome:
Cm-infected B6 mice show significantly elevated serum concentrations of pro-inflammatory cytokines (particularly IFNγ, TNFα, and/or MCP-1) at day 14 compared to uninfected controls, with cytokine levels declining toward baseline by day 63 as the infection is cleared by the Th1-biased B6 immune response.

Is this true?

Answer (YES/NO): NO